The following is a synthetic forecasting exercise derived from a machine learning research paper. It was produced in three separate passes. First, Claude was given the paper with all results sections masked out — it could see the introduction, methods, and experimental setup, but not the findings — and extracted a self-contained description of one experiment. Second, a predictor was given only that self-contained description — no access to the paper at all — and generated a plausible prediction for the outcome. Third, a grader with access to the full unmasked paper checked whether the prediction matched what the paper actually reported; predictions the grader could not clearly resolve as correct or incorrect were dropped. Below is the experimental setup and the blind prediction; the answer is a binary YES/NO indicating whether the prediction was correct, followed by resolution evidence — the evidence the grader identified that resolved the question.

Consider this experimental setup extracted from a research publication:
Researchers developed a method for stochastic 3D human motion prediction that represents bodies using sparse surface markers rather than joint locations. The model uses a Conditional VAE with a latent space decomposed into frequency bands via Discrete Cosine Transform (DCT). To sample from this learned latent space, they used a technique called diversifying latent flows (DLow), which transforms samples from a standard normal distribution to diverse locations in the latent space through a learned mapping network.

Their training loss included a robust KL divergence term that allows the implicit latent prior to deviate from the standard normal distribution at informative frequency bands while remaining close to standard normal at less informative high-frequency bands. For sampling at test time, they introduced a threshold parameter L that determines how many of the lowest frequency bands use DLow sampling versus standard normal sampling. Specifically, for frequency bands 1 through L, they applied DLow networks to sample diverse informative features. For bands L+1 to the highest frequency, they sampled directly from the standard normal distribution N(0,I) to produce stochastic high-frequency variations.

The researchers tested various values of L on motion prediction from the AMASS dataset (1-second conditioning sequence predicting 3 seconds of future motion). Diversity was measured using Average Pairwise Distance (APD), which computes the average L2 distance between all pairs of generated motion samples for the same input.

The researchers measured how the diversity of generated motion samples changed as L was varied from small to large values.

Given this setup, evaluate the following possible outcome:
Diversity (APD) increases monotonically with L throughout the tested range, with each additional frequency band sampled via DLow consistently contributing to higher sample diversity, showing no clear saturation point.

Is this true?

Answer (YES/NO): NO